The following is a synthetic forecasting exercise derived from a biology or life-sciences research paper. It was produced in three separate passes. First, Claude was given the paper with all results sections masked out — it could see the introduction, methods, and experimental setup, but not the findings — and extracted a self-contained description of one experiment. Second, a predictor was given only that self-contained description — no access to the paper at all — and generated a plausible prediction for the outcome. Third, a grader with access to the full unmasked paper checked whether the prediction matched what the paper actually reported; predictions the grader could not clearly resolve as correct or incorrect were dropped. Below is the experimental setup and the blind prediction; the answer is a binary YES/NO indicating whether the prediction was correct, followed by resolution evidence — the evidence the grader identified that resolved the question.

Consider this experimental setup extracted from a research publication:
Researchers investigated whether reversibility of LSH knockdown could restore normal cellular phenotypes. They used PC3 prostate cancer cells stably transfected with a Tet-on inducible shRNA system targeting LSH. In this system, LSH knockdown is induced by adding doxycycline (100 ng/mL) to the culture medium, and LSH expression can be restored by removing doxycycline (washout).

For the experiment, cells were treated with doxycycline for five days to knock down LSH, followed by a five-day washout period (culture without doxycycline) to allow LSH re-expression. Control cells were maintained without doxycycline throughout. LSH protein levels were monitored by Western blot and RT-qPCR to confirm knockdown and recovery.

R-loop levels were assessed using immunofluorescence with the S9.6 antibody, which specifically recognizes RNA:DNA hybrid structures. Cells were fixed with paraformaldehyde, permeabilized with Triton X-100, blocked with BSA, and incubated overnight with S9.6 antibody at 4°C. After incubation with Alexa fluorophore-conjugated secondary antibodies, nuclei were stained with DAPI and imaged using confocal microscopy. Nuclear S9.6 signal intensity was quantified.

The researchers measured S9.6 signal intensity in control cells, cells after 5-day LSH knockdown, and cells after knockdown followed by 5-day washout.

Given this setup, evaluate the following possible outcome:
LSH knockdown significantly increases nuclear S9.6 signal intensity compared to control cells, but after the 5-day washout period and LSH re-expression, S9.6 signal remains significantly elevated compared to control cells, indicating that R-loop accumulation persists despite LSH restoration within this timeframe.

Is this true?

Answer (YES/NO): NO